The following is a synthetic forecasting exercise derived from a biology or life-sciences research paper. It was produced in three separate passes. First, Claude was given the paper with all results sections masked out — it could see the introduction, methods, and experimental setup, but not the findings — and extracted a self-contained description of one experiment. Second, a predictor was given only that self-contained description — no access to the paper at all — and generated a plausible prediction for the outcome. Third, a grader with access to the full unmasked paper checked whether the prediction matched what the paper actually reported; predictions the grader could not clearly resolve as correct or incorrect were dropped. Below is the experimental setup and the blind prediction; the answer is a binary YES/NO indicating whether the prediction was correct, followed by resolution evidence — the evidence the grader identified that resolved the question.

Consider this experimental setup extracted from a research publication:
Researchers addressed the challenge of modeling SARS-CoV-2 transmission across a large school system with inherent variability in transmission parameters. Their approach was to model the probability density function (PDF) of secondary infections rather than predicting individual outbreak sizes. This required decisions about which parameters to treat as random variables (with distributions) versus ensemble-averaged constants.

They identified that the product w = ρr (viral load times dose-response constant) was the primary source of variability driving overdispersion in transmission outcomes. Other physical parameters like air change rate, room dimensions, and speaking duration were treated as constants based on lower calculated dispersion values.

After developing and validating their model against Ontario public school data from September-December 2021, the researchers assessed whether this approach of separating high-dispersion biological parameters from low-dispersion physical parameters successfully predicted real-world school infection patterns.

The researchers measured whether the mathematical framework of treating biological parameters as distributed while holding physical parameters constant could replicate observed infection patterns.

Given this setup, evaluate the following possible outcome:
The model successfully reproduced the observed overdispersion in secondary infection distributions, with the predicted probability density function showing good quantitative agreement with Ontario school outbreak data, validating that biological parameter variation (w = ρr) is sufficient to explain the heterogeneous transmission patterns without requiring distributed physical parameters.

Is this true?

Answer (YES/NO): YES